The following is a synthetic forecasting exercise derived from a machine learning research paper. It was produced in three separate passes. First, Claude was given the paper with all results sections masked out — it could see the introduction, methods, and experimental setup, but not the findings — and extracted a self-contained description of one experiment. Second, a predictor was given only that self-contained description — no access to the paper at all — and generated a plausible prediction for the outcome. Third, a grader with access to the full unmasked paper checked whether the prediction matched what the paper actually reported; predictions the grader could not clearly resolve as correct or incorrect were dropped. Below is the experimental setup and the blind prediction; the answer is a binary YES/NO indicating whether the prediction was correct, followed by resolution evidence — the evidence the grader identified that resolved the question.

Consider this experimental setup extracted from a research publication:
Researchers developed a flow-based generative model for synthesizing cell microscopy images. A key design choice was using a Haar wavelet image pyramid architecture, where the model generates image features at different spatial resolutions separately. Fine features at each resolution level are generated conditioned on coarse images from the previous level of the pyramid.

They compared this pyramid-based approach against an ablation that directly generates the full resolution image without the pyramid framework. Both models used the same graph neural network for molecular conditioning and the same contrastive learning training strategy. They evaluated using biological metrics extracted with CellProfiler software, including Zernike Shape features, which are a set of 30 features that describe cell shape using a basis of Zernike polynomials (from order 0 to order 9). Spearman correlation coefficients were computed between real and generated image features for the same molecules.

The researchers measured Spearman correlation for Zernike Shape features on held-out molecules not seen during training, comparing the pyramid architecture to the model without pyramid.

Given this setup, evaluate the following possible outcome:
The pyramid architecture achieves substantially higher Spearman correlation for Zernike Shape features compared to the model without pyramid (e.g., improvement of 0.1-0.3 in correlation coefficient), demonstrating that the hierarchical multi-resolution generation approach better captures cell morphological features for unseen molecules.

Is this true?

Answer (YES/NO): NO